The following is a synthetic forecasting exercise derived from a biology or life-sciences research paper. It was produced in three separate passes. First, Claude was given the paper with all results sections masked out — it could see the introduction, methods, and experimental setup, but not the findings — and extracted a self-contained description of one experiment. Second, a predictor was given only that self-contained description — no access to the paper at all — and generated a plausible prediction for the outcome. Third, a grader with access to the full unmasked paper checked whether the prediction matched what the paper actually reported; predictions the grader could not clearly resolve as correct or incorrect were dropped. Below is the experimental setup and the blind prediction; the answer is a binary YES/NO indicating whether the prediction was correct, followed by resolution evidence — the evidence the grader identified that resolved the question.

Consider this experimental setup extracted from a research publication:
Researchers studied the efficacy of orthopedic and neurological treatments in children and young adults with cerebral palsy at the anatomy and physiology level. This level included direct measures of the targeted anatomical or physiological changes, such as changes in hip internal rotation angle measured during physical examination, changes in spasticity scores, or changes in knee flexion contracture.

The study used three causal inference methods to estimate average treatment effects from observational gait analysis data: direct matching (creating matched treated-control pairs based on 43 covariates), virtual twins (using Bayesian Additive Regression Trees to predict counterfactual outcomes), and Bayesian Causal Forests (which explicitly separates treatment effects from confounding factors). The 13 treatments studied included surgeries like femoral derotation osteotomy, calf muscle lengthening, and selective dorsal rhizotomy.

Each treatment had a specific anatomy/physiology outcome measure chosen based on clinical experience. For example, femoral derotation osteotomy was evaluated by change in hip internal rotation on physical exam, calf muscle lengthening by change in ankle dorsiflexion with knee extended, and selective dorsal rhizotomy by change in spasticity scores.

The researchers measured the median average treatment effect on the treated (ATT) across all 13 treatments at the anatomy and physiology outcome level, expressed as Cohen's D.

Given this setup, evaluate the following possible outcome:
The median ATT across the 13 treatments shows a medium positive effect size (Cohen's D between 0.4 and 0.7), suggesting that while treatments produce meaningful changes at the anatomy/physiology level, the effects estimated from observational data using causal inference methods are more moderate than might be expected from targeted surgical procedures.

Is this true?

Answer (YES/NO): NO